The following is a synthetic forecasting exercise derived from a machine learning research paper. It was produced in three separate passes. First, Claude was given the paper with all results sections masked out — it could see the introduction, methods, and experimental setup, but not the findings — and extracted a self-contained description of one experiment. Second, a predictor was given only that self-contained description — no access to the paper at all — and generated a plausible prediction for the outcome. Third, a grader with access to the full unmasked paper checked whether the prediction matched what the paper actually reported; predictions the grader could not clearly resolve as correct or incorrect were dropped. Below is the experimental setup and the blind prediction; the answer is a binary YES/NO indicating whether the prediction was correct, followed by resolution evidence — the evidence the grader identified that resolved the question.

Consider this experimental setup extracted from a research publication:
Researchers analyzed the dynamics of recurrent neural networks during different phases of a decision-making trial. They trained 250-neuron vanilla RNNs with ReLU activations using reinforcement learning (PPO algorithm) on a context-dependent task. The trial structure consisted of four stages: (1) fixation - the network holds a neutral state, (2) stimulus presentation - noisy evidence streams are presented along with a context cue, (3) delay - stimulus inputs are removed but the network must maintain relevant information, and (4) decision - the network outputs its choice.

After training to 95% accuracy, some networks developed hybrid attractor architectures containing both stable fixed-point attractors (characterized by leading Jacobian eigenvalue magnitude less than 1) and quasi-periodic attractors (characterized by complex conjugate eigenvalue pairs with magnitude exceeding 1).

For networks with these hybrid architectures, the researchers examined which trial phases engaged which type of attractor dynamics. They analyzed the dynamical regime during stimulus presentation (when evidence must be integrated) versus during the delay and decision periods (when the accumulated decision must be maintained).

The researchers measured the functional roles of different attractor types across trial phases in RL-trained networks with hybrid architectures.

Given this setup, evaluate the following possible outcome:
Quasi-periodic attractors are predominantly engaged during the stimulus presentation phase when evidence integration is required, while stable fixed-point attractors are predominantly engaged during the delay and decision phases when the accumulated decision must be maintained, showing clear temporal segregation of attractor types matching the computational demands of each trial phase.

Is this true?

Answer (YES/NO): NO